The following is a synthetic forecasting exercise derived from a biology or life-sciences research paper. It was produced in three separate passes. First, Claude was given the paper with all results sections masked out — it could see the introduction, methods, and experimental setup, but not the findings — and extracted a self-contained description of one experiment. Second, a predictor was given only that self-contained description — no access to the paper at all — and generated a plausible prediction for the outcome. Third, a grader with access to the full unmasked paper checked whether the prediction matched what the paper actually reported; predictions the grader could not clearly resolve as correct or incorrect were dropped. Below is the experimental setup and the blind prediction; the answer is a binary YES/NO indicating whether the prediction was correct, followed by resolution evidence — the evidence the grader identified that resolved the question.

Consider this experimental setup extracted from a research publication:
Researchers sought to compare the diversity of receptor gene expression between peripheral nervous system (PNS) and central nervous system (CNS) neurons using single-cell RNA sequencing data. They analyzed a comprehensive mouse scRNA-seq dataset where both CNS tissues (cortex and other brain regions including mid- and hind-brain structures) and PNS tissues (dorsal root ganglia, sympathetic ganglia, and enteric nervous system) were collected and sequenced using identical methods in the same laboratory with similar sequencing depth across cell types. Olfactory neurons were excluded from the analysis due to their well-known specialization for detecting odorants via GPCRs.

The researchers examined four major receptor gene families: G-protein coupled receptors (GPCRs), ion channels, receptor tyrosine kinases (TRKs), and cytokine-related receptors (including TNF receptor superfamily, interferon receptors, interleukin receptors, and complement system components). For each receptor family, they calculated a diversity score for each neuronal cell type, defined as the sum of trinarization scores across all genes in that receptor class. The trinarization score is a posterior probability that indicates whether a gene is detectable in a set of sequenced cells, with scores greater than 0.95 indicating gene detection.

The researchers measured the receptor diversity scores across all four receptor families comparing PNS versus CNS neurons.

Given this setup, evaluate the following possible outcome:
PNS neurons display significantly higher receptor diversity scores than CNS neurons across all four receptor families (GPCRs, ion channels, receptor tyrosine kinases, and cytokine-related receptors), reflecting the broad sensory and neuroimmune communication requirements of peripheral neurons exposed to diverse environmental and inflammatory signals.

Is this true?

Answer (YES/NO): NO